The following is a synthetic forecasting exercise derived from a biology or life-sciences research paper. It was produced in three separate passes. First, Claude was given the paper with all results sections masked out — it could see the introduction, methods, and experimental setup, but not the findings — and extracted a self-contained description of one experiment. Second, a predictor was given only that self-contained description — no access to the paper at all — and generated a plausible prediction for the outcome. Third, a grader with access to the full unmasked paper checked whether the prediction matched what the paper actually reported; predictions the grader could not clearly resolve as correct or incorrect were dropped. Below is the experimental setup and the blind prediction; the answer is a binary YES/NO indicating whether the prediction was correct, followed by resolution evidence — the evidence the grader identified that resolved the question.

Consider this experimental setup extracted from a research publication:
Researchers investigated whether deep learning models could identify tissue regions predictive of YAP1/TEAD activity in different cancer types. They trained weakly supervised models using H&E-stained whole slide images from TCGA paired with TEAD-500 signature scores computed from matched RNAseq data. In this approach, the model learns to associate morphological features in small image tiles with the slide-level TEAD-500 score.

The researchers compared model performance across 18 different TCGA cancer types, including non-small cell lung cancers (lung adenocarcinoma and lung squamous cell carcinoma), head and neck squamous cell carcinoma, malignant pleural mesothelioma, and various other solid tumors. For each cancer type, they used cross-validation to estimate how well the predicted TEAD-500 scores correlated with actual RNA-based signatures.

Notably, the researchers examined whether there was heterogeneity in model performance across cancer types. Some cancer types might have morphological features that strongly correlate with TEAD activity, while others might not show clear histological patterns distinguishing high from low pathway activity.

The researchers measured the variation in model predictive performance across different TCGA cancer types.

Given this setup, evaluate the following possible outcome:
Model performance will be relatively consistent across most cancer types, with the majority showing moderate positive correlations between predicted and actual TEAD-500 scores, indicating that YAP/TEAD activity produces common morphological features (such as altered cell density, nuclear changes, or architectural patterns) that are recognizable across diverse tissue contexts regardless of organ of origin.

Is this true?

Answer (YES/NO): NO